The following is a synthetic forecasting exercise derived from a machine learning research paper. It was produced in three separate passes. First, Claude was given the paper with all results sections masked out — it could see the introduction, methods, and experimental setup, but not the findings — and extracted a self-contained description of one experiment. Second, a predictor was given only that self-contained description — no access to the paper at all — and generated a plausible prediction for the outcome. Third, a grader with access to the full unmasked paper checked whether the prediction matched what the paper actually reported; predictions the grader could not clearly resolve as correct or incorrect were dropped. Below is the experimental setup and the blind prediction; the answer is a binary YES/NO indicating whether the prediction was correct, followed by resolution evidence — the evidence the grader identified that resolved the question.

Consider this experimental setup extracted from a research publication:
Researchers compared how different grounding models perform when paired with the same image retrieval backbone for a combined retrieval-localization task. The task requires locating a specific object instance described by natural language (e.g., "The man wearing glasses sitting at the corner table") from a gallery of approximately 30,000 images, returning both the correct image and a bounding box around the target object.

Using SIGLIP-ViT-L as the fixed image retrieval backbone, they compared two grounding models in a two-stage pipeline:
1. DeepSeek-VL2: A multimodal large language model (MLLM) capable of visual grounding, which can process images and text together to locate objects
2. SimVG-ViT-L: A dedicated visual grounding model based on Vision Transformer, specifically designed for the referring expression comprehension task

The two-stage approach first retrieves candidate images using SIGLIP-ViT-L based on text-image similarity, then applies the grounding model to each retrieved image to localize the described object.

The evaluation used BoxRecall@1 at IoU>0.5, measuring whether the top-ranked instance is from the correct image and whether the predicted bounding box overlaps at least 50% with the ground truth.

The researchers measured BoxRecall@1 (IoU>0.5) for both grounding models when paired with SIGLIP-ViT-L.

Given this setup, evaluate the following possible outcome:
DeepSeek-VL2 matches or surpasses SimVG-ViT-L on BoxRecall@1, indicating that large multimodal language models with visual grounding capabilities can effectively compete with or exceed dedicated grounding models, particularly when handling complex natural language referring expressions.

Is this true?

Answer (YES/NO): YES